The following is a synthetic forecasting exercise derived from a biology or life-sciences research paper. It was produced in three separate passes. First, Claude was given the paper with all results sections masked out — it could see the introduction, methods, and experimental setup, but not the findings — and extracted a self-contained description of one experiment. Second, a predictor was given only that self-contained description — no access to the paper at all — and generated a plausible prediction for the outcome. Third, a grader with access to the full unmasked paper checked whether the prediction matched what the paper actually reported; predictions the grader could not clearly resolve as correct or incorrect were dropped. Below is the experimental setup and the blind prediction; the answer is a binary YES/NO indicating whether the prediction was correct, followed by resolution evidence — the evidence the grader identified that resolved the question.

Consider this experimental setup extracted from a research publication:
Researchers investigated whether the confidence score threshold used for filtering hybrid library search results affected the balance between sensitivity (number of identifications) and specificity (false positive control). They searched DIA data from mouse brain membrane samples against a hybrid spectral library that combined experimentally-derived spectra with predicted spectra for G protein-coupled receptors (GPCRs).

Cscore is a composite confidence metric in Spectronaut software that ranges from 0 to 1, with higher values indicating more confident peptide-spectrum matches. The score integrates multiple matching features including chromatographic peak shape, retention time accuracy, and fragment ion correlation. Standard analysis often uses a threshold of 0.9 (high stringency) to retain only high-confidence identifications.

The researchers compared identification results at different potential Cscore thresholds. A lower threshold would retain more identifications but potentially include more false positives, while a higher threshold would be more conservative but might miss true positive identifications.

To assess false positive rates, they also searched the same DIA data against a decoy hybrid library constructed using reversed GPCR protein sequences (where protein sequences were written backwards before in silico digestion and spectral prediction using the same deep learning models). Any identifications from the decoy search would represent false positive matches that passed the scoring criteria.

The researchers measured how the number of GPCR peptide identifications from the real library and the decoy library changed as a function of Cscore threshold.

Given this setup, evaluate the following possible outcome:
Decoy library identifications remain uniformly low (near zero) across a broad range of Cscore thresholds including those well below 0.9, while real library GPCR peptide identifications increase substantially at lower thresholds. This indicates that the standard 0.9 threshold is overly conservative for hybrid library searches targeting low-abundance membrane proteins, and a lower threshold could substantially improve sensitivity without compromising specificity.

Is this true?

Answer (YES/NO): NO